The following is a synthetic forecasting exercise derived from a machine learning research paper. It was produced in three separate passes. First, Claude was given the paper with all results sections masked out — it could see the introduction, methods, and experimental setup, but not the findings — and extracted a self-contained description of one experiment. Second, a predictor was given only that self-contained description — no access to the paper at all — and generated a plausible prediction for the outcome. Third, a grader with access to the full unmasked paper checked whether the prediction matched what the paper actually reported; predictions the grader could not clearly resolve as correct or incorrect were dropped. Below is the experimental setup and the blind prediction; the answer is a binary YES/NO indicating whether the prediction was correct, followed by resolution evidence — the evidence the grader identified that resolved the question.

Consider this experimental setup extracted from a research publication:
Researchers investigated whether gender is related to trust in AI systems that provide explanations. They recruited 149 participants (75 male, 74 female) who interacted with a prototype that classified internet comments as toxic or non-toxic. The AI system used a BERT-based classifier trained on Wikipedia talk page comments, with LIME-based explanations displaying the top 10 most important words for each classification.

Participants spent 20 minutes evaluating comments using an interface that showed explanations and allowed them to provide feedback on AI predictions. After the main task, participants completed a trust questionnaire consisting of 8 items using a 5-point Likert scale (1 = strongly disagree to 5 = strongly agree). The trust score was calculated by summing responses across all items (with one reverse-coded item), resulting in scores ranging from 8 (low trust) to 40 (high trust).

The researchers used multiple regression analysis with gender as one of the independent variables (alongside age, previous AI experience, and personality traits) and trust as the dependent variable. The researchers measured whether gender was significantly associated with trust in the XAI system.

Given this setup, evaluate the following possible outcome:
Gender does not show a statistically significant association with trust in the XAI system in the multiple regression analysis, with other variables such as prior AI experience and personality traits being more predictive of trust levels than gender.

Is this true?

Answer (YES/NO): NO